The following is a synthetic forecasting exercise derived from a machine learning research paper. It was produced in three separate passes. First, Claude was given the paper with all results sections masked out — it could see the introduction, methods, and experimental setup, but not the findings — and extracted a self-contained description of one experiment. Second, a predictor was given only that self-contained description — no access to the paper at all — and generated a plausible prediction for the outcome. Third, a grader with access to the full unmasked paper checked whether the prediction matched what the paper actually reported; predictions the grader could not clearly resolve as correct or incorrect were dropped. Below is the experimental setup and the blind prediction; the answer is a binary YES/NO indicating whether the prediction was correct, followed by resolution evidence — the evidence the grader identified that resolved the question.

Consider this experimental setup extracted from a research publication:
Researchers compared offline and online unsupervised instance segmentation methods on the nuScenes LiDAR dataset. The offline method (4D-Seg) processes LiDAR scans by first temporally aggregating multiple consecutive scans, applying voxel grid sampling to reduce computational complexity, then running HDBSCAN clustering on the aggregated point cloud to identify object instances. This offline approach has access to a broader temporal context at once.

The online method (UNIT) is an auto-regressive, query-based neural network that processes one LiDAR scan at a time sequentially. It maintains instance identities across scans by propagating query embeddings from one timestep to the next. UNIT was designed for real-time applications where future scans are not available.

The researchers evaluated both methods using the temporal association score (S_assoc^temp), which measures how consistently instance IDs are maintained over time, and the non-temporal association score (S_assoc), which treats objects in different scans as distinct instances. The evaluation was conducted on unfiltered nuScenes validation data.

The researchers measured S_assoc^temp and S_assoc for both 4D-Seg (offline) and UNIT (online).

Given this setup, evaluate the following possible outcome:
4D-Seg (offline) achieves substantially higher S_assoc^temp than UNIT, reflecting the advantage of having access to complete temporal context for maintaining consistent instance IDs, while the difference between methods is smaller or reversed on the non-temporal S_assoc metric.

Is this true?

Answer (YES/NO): YES